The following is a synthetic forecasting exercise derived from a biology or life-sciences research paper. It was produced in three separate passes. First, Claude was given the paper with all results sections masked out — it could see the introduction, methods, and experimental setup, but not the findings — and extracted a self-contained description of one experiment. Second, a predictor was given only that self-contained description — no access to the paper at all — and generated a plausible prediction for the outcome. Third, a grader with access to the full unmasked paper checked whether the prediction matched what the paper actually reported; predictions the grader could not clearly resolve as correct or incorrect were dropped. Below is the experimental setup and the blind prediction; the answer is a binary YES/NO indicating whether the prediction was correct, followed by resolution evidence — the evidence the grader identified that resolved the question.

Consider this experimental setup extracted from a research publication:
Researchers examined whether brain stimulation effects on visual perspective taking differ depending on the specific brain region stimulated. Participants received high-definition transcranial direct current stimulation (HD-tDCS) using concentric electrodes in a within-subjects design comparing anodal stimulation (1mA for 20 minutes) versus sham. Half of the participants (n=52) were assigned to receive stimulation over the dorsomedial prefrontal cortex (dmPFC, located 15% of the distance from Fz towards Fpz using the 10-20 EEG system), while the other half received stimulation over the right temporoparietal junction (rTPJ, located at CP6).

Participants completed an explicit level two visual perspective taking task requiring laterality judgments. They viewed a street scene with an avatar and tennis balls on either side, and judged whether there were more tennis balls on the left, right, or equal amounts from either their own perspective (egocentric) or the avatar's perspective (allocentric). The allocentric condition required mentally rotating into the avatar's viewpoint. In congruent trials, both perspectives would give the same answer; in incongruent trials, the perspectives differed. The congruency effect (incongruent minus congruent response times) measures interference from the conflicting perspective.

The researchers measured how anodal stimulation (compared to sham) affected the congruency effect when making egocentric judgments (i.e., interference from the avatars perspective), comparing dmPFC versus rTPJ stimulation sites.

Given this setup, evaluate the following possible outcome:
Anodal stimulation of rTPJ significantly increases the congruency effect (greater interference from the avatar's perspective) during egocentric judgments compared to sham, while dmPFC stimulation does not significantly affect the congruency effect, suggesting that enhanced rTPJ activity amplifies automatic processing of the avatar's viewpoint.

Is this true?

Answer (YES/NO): NO